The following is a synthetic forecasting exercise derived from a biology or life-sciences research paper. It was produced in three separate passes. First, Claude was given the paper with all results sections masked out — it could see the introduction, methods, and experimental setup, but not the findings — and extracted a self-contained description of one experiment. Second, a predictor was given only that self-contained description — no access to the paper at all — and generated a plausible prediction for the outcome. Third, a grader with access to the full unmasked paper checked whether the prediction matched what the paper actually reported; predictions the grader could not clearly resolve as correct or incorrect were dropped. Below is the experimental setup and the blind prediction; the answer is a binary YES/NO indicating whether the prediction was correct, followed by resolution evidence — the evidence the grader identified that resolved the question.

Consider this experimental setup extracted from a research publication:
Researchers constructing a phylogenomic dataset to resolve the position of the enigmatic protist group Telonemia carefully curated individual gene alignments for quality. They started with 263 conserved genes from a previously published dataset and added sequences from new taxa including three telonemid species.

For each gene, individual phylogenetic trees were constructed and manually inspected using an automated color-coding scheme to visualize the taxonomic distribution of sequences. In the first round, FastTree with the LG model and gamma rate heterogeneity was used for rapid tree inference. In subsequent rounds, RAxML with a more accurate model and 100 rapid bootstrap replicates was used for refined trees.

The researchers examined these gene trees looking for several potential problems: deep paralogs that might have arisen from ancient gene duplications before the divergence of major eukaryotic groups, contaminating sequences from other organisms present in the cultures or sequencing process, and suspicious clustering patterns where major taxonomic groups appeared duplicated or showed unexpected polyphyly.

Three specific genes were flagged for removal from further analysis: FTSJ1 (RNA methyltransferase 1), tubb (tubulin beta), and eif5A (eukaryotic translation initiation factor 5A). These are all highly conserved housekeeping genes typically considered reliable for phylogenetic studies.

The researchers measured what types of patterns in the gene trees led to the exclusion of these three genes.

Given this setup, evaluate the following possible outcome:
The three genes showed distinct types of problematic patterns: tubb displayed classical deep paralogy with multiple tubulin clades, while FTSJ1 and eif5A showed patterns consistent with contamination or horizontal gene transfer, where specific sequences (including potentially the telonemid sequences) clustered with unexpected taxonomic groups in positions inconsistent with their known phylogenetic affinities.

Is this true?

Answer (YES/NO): NO